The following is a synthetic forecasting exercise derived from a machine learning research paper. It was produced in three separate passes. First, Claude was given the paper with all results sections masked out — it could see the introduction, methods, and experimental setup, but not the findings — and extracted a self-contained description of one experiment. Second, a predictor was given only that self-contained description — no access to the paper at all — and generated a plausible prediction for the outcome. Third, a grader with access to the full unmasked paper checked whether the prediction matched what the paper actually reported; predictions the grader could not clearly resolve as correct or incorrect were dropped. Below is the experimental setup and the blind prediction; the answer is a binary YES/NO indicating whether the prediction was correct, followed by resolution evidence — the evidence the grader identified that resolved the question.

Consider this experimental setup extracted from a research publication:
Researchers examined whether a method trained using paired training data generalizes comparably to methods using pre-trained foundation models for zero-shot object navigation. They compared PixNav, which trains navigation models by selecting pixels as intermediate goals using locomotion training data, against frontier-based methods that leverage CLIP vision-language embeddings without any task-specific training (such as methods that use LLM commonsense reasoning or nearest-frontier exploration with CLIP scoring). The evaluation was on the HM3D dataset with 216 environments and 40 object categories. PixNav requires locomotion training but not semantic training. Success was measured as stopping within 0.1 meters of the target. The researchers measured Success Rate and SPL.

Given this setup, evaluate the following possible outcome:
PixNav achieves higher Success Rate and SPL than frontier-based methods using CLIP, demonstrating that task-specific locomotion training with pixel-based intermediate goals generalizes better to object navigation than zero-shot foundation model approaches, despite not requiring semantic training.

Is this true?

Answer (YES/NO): NO